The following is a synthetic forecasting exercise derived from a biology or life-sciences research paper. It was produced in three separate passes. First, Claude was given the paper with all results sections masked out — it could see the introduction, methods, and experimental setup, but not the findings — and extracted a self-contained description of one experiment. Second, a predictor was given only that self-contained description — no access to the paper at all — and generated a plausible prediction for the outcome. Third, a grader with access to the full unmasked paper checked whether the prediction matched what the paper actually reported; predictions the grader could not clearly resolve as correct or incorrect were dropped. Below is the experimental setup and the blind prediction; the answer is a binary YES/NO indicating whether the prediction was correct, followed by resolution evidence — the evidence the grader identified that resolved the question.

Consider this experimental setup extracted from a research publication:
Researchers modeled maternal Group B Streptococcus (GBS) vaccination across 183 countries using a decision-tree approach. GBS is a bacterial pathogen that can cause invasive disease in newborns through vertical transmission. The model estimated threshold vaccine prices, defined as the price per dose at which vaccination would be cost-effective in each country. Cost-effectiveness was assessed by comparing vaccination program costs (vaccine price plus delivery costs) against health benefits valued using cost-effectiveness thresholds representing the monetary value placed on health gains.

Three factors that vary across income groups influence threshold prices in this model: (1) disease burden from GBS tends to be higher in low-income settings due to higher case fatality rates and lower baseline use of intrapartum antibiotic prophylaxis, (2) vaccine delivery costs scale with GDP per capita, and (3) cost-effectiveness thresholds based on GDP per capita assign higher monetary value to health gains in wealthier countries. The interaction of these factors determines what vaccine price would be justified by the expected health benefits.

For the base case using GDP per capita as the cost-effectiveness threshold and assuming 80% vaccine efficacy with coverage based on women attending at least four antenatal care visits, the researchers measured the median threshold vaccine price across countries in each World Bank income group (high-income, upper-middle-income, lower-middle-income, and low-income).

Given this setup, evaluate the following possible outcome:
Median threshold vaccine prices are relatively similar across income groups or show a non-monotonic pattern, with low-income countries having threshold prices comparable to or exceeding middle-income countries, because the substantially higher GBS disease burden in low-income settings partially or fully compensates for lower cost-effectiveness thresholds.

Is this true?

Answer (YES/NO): NO